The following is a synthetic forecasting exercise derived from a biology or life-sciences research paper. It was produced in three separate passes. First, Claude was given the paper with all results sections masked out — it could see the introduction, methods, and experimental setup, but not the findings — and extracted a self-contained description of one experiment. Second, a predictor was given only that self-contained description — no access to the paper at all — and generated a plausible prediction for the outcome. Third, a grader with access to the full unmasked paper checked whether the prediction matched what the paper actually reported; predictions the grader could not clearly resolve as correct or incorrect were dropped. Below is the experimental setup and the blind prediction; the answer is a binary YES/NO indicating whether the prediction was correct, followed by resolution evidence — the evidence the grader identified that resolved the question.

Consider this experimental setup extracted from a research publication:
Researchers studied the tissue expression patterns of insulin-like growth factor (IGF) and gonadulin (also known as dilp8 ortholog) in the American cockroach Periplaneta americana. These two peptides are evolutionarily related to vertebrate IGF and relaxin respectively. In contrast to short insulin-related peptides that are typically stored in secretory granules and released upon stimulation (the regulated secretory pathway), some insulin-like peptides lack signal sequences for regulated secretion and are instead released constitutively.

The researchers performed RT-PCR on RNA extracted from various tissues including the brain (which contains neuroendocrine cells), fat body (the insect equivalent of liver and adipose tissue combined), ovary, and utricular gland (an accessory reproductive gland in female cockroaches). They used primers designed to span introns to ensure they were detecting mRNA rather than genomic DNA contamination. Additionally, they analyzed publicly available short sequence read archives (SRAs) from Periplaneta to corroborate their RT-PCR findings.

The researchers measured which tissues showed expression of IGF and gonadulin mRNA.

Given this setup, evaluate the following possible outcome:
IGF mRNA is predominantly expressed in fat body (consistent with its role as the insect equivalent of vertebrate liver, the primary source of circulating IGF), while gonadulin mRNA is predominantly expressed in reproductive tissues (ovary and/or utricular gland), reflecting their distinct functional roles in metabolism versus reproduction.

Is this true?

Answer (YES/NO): NO